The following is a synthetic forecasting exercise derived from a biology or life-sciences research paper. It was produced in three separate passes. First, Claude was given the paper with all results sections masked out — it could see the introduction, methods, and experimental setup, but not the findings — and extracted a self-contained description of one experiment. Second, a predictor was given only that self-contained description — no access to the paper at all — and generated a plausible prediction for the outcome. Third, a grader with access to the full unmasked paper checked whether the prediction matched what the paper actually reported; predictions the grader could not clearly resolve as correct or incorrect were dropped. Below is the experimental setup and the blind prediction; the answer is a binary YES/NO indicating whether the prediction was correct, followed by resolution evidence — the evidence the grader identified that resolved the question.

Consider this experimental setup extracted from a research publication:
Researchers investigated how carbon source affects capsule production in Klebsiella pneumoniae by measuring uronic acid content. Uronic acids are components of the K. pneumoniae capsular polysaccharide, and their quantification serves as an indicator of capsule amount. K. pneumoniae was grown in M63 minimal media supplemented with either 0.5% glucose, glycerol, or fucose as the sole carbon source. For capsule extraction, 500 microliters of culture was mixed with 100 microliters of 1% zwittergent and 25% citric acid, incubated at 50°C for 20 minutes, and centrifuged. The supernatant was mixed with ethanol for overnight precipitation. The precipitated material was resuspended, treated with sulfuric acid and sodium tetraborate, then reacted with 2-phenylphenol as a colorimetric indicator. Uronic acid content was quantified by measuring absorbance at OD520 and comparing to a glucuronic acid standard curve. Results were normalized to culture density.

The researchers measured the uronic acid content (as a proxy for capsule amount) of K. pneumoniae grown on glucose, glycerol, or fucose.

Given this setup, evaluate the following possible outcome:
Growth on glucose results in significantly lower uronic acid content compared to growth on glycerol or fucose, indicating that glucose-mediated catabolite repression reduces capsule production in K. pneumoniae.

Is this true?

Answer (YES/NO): NO